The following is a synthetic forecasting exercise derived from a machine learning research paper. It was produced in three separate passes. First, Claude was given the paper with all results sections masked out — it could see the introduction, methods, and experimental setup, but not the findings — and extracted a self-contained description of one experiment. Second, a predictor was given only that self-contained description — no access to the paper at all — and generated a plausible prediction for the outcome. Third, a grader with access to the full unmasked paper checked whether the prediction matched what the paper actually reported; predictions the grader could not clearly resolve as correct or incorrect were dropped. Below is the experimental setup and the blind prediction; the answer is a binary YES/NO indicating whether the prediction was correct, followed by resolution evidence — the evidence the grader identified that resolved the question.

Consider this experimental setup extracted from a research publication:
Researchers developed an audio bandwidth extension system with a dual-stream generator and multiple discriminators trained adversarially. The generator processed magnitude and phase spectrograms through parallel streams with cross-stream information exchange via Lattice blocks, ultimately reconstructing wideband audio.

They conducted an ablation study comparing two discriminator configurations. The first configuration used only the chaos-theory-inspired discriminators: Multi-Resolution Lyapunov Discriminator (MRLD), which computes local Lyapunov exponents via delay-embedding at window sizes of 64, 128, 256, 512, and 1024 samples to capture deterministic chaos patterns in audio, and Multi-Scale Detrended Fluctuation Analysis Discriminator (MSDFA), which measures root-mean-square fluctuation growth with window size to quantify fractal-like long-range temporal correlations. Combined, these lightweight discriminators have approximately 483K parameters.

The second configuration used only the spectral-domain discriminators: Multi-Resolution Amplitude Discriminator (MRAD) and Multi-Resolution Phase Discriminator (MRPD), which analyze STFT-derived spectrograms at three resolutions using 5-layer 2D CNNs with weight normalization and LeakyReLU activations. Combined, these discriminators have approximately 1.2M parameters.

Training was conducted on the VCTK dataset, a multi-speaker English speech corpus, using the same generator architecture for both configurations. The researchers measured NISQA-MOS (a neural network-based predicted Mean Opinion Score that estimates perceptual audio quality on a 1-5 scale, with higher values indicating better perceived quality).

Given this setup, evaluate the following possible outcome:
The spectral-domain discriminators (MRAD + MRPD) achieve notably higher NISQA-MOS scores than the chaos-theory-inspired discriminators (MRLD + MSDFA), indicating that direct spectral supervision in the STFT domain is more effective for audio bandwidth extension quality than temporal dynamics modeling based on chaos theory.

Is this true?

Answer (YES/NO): YES